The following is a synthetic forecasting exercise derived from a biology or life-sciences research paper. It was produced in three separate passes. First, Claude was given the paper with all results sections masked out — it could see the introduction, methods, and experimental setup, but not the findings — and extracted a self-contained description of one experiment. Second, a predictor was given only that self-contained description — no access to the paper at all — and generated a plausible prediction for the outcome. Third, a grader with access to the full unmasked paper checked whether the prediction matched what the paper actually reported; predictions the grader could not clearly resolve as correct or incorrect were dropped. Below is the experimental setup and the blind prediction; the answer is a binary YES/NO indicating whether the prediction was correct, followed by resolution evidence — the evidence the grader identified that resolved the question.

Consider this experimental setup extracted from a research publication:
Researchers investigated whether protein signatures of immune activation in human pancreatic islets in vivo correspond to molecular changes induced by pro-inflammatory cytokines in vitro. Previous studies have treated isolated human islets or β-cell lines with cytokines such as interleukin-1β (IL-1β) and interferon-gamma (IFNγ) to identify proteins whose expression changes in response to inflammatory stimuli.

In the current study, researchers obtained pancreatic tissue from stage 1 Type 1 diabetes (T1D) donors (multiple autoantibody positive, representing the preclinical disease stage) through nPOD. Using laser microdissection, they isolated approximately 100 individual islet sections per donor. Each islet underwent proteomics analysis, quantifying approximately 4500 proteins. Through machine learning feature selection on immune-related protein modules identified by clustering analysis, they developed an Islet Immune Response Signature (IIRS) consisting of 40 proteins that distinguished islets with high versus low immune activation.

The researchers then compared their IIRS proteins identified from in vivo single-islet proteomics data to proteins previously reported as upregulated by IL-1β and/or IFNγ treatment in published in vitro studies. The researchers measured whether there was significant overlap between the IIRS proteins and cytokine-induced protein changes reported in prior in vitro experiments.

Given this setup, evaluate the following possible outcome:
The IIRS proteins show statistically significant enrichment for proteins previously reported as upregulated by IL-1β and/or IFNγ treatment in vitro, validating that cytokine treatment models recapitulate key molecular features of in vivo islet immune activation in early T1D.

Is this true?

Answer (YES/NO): YES